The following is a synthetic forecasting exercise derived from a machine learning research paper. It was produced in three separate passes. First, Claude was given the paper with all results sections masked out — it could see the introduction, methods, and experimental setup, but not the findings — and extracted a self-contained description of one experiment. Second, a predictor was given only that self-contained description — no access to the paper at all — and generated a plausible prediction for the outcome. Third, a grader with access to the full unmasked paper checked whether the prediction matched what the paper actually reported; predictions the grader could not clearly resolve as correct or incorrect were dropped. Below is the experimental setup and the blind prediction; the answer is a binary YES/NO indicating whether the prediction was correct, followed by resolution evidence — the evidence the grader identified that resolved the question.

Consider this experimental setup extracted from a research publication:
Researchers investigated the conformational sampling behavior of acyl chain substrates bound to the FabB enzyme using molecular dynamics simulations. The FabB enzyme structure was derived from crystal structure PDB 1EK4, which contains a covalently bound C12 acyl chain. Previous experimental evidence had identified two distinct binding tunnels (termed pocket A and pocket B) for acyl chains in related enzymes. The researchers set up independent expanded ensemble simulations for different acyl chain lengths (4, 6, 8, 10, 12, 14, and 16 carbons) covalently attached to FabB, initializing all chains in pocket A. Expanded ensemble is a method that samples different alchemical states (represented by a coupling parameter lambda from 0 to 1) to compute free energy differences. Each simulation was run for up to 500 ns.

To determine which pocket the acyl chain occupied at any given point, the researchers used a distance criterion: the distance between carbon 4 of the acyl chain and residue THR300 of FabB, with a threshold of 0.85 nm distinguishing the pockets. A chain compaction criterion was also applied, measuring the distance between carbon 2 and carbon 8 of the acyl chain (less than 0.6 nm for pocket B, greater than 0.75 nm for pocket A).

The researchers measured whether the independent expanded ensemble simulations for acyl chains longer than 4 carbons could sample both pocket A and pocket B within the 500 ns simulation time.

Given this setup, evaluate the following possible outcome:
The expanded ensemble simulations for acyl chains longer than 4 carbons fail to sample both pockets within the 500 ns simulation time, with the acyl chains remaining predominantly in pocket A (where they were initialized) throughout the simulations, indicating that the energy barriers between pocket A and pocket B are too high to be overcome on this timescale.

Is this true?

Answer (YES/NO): YES